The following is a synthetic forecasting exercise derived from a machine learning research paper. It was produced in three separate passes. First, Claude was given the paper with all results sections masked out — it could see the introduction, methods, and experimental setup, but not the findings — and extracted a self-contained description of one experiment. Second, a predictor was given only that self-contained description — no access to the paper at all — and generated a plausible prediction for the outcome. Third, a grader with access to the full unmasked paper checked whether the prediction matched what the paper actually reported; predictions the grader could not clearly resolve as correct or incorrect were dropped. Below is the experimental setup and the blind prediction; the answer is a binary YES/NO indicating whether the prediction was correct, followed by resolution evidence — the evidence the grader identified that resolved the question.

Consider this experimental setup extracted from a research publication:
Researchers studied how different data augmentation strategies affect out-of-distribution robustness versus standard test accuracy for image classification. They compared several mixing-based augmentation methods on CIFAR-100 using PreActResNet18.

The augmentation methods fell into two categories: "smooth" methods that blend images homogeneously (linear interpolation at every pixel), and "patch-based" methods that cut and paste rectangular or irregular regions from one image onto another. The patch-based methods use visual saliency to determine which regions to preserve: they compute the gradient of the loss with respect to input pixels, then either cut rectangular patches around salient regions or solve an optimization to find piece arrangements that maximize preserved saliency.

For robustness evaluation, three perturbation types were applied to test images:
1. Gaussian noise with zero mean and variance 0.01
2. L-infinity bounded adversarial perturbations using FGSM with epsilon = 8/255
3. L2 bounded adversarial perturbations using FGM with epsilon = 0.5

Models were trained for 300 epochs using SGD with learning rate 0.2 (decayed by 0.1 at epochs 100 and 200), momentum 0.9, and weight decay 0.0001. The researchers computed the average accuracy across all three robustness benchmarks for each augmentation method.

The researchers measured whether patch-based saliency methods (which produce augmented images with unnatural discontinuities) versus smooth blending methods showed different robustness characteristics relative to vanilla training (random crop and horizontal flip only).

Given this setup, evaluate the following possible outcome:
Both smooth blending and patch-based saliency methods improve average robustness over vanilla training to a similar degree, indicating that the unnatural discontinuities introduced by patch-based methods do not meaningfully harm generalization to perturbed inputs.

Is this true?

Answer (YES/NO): NO